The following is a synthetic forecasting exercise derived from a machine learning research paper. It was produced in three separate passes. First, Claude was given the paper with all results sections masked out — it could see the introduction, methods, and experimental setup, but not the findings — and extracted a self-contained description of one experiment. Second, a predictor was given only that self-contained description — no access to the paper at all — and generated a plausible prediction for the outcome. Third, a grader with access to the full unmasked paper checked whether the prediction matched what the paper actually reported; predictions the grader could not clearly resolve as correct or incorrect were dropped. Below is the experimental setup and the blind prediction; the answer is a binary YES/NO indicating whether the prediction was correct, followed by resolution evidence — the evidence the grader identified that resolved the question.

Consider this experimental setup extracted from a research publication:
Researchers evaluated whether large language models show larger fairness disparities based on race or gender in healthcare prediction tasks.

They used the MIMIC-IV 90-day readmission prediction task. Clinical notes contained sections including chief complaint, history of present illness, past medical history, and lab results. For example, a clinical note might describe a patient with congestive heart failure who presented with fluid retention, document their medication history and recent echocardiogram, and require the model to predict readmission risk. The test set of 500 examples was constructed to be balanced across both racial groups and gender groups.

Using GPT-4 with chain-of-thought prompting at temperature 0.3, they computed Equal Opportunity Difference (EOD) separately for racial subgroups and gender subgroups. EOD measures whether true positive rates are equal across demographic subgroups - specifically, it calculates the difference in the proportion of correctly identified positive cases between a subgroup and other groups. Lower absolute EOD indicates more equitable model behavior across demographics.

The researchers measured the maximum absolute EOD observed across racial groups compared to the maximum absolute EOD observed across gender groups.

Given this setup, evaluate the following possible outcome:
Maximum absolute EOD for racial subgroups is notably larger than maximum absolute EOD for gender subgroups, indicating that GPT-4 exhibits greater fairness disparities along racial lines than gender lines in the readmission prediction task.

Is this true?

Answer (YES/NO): YES